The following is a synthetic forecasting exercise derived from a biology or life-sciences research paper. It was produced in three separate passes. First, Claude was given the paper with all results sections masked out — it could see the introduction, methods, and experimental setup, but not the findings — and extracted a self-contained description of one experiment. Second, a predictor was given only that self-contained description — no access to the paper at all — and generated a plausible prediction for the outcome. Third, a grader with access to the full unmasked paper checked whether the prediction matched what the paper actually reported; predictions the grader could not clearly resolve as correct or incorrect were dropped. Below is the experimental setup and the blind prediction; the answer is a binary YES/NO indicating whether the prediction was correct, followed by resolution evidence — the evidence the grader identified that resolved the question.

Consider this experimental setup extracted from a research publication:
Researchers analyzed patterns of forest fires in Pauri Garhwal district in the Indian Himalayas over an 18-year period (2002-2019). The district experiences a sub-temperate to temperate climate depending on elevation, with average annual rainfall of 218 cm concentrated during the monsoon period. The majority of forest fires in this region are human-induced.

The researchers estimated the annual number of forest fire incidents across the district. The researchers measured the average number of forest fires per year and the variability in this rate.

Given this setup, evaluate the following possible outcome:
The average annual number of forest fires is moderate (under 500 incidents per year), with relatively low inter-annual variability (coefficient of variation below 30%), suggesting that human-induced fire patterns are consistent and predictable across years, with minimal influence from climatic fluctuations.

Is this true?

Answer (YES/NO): NO